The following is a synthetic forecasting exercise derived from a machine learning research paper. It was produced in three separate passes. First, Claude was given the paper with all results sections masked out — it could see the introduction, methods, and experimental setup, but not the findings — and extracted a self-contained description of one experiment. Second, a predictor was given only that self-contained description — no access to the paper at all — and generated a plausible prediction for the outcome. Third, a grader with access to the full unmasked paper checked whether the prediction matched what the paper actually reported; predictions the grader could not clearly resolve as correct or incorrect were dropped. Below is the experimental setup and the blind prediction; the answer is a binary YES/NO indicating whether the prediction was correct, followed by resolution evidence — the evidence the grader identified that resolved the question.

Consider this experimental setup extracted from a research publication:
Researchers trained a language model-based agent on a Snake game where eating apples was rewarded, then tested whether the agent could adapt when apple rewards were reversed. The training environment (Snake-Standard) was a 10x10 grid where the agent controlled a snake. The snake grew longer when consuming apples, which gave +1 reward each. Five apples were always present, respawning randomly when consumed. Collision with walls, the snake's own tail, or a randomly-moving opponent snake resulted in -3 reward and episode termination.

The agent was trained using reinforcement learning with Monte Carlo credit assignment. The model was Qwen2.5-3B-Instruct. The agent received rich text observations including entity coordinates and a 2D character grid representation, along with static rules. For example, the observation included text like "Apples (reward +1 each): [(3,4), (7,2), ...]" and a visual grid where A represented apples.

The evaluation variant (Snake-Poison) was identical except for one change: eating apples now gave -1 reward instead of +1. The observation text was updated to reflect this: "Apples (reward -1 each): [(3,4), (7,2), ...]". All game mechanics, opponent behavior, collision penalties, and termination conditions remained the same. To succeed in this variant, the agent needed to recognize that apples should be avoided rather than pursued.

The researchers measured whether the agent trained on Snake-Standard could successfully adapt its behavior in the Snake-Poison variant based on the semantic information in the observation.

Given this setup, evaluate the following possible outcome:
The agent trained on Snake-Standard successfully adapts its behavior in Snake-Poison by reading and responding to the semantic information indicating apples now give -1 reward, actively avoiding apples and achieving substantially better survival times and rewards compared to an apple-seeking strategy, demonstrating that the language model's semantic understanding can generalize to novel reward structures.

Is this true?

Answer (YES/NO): NO